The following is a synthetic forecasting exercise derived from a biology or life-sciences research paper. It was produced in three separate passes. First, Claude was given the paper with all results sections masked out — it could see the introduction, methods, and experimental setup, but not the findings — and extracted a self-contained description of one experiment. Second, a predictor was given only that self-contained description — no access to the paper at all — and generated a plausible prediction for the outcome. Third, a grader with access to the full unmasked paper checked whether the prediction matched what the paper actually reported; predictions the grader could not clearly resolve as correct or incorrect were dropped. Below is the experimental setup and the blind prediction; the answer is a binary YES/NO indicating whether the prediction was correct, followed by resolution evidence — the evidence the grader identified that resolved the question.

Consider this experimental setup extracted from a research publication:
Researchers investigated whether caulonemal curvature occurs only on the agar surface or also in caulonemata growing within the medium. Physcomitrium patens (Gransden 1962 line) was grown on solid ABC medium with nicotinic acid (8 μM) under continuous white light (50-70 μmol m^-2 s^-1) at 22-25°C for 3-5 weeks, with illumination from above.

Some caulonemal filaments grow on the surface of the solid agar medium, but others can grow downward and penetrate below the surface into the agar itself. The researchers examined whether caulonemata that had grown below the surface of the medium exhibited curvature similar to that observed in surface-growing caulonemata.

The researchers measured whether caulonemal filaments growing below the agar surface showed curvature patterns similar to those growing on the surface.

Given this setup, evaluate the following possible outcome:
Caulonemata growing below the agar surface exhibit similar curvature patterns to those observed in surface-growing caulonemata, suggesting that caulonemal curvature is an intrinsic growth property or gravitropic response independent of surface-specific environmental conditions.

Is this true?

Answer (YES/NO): NO